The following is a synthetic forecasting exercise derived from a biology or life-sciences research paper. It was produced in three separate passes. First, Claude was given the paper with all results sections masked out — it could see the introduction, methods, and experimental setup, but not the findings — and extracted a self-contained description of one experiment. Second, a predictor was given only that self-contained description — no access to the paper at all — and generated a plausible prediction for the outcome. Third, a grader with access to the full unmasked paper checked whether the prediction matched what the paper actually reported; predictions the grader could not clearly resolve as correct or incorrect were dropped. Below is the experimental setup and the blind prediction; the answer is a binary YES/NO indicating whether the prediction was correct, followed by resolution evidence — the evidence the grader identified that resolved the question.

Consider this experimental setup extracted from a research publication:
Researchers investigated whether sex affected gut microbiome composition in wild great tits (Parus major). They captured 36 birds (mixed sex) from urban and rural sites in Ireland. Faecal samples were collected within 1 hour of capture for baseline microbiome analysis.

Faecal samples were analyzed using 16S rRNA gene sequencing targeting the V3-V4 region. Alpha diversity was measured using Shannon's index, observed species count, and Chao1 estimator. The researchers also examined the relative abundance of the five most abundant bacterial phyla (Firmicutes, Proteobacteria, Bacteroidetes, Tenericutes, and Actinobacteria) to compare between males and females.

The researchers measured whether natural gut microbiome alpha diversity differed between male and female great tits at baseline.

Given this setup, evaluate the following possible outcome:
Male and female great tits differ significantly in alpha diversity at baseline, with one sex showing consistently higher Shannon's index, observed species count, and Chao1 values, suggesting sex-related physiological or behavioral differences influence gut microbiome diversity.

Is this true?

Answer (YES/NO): NO